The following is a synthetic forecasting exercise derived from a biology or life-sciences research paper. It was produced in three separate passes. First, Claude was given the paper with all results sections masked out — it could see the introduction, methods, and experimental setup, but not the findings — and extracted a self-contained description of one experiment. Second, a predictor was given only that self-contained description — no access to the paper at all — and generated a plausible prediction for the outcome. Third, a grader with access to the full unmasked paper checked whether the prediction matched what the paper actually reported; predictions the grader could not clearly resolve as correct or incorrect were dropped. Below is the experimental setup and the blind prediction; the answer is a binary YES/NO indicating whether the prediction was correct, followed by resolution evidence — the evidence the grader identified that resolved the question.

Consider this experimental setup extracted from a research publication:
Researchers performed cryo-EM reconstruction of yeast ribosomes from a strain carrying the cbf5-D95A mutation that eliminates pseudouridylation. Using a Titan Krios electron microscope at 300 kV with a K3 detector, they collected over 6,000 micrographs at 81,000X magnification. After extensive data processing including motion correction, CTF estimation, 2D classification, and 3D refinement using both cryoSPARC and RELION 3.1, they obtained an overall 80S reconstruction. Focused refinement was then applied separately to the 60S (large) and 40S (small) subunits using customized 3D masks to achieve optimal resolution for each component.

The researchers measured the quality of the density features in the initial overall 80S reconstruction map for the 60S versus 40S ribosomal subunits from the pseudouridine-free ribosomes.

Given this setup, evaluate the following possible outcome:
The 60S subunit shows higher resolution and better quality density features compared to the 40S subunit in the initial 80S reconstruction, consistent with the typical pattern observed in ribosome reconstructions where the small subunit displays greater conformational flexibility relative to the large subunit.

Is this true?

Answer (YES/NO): YES